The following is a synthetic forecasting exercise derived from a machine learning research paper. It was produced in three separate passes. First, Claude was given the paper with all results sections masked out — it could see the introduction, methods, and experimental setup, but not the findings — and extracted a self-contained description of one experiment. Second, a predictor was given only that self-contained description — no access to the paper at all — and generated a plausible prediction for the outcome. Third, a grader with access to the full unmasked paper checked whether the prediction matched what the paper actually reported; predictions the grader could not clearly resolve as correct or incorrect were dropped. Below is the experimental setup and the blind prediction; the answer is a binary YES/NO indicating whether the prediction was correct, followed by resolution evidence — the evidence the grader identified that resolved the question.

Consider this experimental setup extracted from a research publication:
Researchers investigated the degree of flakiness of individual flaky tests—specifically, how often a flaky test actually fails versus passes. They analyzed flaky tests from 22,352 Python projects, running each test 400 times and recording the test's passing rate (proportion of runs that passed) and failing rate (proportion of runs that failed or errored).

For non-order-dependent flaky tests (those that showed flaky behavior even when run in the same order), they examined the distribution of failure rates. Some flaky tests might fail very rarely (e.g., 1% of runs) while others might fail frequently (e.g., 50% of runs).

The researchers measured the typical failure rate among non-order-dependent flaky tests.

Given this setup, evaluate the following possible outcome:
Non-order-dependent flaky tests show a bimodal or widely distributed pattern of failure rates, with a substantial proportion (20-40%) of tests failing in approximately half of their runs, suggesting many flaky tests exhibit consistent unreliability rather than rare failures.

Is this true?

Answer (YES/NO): NO